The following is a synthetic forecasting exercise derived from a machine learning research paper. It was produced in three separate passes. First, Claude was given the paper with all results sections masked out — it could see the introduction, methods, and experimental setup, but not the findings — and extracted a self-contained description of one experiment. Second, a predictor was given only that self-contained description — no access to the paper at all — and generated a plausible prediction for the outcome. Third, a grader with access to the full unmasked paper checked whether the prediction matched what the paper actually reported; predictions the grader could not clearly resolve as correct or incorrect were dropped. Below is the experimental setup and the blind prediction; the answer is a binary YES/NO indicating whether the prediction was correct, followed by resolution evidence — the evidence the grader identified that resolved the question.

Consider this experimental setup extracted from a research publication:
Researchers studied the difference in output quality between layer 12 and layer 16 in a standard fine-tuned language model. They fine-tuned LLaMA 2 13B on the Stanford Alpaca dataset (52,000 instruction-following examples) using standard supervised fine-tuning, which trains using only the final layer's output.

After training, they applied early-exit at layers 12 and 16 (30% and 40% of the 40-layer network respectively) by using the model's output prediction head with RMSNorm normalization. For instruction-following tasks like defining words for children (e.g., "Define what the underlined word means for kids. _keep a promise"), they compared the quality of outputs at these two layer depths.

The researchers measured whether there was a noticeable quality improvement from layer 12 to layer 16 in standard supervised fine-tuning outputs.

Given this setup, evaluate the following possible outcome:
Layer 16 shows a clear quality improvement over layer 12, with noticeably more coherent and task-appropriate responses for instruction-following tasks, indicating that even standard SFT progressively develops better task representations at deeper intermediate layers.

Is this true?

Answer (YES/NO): NO